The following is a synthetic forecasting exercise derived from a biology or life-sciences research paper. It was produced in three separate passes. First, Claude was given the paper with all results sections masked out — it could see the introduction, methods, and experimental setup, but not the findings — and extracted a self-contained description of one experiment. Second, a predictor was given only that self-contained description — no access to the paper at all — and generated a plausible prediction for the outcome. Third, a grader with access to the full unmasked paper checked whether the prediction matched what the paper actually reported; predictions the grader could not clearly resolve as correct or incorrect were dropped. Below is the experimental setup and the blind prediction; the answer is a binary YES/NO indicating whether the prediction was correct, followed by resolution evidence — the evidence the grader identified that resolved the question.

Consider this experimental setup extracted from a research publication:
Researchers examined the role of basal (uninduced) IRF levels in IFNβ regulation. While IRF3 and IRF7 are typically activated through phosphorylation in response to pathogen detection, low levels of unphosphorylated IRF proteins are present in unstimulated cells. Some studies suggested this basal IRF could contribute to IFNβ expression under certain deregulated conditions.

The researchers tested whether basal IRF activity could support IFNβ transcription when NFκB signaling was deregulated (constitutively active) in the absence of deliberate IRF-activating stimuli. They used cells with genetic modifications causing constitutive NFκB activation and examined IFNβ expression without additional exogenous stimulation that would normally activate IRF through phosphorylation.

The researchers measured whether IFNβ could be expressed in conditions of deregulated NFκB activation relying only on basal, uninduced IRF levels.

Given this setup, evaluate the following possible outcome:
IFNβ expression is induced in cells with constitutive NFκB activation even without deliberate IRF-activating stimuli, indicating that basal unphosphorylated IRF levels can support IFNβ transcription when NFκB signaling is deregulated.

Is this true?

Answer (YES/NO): YES